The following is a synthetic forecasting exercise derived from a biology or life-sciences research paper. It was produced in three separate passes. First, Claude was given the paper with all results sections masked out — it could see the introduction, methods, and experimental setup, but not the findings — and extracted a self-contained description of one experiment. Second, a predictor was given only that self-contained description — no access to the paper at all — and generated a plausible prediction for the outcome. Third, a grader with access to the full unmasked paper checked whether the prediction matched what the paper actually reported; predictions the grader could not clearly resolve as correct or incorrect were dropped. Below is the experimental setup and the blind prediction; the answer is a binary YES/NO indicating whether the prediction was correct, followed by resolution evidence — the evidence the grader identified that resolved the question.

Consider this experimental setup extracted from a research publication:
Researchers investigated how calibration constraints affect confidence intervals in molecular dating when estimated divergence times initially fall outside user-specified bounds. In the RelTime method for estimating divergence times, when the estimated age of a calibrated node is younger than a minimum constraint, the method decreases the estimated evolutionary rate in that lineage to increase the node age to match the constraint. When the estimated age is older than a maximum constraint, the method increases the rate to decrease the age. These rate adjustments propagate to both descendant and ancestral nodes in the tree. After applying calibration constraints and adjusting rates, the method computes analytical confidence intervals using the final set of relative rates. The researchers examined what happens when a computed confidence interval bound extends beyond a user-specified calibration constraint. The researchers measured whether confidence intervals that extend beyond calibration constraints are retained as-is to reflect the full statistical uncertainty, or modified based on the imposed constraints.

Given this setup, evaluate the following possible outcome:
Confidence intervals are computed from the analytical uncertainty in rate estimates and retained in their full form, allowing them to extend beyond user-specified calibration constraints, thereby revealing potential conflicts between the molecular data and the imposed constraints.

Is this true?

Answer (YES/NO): NO